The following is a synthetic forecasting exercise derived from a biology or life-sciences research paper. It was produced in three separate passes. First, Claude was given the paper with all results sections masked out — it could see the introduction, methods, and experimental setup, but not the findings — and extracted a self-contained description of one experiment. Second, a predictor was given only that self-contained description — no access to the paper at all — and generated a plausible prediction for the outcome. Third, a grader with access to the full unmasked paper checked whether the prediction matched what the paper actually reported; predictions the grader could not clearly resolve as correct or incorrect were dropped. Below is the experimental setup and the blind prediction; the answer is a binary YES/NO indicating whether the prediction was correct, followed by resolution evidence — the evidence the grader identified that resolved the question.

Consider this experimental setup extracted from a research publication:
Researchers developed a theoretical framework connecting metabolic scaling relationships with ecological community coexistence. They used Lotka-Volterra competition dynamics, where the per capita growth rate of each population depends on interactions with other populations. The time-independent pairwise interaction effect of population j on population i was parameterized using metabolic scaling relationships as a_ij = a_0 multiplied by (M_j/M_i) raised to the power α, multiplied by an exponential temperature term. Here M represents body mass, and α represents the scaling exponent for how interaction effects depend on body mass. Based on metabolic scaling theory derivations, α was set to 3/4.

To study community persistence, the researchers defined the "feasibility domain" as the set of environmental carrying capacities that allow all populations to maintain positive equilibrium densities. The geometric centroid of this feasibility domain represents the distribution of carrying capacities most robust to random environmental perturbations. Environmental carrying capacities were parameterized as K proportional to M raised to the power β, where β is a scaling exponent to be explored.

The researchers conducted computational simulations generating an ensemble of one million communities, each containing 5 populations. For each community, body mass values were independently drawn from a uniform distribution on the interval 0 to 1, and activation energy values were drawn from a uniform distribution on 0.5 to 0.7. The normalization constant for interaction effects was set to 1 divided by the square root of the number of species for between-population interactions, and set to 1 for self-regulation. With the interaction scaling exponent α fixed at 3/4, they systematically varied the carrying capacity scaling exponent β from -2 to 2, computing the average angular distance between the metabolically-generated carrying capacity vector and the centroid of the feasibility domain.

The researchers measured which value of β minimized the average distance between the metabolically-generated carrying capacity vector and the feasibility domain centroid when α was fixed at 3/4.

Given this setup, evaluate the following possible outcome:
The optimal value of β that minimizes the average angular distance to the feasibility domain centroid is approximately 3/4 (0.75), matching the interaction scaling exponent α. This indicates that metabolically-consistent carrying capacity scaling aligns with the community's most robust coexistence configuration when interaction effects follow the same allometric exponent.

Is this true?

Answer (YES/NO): NO